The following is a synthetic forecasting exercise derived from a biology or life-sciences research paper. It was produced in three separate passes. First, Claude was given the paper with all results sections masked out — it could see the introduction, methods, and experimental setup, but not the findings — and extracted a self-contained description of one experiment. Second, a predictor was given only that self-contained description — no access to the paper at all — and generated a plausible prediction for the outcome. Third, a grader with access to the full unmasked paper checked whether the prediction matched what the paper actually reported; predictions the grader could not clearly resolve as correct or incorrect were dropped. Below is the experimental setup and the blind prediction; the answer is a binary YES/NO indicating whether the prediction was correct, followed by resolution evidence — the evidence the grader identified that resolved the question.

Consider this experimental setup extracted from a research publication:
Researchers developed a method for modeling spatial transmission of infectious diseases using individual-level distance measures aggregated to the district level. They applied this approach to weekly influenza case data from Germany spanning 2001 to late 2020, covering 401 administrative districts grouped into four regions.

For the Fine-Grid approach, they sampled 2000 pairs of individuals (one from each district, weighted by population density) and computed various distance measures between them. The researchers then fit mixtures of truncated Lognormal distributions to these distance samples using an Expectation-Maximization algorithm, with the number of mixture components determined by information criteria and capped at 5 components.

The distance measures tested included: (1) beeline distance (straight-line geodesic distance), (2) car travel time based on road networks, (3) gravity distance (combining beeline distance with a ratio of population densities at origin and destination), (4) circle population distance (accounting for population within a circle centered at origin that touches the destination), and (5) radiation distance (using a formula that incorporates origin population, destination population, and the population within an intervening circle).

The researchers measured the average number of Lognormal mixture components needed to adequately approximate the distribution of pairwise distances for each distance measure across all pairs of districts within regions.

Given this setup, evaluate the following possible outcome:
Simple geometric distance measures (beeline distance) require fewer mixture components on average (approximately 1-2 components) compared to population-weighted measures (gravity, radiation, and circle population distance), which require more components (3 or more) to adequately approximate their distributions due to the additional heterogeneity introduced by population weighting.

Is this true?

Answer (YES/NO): NO